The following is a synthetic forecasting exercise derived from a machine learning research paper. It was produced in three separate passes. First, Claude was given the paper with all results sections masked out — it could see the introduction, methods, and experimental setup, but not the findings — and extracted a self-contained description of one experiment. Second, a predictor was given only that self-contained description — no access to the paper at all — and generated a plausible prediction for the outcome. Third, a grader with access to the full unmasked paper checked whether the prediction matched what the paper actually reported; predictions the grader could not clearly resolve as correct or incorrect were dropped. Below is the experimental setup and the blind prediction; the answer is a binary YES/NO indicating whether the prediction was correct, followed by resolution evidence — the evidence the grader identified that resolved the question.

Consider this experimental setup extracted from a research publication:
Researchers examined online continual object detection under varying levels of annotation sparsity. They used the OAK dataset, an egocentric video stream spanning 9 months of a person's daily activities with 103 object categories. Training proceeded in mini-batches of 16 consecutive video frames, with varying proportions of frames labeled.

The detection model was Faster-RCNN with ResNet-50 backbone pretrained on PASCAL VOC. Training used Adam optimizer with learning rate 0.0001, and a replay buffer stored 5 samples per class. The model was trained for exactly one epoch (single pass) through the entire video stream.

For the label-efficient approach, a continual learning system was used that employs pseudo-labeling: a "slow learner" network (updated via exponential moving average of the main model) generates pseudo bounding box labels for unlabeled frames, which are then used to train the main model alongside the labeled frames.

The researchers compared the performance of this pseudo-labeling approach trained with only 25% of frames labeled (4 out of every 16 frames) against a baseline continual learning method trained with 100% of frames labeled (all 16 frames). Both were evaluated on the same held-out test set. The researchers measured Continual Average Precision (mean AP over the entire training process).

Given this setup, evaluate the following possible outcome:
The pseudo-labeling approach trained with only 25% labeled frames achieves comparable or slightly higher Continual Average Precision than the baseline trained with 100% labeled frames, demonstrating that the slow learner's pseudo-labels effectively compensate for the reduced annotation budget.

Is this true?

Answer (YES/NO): NO